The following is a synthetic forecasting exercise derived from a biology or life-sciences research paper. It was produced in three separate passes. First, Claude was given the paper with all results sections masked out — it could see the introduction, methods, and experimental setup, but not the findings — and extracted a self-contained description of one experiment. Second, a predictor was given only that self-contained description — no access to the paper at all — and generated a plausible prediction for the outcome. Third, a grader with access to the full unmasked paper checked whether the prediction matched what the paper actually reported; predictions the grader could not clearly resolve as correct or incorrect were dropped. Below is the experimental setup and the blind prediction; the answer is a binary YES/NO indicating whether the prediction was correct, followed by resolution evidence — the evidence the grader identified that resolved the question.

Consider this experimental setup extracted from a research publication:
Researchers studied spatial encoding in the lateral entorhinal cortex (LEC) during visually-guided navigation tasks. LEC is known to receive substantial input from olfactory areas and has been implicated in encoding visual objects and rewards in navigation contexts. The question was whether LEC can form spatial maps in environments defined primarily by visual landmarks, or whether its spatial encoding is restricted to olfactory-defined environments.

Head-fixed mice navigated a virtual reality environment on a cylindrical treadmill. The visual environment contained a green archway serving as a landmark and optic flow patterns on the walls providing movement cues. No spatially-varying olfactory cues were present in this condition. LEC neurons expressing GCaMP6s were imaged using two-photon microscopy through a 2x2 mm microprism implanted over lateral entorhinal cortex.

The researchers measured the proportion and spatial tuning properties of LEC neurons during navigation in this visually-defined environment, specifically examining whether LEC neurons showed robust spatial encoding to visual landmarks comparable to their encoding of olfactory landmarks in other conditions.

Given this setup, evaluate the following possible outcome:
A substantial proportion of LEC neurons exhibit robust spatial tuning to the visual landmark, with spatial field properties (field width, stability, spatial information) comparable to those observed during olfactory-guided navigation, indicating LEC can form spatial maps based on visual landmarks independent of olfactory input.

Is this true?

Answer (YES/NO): NO